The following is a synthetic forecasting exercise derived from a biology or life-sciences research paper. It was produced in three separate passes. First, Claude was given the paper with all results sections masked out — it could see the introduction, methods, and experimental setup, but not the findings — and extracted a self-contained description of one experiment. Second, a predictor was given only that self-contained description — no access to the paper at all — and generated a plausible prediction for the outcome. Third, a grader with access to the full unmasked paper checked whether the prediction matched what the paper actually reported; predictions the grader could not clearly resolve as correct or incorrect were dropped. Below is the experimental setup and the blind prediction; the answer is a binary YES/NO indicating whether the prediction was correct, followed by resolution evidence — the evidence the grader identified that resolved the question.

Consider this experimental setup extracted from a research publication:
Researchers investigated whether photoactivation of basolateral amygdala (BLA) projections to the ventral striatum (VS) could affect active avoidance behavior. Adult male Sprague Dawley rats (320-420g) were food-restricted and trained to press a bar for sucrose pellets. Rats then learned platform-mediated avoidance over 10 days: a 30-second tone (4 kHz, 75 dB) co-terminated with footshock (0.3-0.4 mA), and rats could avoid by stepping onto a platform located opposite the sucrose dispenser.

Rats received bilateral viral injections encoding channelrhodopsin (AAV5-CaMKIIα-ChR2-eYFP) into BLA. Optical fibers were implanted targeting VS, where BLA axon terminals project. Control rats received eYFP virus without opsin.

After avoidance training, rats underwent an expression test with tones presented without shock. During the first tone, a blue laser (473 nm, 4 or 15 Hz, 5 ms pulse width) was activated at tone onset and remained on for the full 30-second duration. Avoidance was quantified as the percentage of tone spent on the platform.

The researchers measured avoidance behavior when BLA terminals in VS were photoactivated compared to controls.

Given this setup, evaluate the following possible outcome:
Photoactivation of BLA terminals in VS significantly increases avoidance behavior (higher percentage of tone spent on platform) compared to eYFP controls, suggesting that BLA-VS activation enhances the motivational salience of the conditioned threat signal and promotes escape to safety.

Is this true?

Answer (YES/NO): NO